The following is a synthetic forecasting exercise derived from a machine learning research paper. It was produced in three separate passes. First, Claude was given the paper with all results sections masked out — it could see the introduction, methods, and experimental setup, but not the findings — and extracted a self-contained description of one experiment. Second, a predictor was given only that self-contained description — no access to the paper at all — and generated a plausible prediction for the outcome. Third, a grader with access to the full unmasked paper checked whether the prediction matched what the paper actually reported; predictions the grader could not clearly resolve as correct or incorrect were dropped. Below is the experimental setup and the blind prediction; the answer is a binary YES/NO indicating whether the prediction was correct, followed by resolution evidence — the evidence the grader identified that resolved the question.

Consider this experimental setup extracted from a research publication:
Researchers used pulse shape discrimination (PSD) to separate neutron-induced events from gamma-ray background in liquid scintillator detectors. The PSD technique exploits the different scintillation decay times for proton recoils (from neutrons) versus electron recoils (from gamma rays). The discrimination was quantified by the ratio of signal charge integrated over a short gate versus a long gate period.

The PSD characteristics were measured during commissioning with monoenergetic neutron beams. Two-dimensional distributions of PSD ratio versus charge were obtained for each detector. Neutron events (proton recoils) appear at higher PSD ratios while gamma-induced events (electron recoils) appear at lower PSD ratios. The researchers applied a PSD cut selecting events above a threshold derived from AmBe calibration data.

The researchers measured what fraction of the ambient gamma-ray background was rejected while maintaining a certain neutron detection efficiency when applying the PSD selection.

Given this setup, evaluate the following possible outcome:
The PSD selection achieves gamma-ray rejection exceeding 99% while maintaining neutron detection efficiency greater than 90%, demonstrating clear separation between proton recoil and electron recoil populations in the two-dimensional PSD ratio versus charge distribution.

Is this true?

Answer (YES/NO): NO